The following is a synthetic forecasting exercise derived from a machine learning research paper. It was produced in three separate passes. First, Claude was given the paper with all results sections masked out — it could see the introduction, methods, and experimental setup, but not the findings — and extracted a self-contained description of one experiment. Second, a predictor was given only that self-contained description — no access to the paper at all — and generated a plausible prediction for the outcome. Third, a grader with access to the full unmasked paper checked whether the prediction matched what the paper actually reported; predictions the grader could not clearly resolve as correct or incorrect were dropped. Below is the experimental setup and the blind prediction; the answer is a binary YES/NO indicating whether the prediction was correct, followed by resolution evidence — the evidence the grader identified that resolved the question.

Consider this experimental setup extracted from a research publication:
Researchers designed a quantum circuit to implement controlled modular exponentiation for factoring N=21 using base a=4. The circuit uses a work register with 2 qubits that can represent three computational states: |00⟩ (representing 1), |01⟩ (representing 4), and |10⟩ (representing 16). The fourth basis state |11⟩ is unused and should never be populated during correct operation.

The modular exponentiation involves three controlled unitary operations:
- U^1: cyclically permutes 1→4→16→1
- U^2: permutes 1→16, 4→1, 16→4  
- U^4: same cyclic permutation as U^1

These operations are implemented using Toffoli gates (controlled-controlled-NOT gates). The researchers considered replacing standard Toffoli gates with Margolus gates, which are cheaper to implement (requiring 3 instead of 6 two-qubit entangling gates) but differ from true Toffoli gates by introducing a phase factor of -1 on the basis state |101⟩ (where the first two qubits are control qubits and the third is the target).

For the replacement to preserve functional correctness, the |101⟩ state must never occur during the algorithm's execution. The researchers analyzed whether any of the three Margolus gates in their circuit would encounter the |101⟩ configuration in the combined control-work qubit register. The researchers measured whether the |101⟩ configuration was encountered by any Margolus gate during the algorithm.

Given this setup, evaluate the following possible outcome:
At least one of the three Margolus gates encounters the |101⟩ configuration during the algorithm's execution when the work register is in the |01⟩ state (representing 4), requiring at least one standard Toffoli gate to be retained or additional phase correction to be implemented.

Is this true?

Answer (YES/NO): NO